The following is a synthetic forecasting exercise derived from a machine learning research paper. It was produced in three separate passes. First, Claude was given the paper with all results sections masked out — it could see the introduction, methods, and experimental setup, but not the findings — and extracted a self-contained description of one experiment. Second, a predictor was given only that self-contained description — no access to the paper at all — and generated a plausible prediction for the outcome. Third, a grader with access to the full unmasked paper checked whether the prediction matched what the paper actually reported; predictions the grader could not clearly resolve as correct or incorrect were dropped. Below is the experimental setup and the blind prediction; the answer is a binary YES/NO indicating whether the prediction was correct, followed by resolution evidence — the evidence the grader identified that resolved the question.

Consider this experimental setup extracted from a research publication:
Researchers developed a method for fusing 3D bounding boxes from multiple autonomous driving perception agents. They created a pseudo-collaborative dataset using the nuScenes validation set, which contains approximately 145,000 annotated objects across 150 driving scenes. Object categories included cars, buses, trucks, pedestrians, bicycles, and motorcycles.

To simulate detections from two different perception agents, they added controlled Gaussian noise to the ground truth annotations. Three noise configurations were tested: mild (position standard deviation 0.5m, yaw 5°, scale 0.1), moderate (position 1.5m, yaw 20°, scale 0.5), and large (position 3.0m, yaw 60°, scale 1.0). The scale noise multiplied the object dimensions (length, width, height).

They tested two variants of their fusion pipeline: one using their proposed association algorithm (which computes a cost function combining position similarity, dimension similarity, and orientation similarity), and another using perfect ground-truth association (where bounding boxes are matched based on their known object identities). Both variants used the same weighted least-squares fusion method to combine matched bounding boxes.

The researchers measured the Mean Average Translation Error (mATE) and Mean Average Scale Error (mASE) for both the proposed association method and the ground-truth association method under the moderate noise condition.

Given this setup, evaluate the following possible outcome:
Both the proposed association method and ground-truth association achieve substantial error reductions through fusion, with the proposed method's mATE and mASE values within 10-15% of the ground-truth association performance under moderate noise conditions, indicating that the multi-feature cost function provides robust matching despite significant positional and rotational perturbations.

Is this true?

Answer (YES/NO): NO